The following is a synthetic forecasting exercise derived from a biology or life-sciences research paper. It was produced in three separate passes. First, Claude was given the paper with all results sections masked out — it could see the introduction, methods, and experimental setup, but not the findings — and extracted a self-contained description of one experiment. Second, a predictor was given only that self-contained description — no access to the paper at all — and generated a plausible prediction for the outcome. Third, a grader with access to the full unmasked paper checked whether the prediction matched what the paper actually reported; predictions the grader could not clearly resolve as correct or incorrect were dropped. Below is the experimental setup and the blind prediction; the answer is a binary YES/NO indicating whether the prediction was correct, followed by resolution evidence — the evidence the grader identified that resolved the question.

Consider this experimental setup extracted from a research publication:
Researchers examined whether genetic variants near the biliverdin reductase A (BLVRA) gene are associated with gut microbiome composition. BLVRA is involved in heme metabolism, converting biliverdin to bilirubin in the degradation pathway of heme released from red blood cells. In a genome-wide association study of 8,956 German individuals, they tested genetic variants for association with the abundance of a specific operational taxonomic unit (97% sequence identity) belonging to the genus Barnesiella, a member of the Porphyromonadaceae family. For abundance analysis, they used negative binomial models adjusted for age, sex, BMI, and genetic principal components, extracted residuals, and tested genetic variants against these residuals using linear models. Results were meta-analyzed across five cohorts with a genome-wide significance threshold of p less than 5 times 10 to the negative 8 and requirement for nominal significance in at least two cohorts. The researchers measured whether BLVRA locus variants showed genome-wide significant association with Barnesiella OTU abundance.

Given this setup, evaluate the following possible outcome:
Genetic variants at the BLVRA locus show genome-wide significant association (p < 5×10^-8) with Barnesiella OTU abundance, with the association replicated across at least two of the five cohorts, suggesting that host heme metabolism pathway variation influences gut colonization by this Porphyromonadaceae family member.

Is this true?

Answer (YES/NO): YES